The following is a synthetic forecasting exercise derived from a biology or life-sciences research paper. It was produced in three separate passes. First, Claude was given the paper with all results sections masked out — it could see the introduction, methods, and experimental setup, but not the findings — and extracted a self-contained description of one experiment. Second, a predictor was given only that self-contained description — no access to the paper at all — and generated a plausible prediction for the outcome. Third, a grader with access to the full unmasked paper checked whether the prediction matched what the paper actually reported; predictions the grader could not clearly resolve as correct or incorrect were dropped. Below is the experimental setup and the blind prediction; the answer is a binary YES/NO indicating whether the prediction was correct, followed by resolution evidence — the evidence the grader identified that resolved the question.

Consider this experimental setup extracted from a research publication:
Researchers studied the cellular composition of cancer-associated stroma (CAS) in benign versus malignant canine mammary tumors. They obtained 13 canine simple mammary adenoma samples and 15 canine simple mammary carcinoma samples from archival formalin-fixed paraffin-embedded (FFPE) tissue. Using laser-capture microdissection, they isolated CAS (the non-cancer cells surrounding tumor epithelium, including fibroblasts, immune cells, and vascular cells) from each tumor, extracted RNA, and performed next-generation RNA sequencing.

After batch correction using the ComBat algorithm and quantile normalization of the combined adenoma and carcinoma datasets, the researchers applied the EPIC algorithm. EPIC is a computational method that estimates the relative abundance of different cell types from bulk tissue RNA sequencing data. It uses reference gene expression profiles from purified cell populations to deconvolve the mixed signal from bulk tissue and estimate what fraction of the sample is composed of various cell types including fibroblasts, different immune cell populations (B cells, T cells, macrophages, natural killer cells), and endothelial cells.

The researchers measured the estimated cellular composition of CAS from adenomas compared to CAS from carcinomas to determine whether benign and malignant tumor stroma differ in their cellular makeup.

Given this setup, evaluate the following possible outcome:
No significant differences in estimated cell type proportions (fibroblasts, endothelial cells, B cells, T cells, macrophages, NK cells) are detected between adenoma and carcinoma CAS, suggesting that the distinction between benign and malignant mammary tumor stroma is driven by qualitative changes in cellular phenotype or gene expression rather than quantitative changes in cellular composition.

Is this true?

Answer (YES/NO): NO